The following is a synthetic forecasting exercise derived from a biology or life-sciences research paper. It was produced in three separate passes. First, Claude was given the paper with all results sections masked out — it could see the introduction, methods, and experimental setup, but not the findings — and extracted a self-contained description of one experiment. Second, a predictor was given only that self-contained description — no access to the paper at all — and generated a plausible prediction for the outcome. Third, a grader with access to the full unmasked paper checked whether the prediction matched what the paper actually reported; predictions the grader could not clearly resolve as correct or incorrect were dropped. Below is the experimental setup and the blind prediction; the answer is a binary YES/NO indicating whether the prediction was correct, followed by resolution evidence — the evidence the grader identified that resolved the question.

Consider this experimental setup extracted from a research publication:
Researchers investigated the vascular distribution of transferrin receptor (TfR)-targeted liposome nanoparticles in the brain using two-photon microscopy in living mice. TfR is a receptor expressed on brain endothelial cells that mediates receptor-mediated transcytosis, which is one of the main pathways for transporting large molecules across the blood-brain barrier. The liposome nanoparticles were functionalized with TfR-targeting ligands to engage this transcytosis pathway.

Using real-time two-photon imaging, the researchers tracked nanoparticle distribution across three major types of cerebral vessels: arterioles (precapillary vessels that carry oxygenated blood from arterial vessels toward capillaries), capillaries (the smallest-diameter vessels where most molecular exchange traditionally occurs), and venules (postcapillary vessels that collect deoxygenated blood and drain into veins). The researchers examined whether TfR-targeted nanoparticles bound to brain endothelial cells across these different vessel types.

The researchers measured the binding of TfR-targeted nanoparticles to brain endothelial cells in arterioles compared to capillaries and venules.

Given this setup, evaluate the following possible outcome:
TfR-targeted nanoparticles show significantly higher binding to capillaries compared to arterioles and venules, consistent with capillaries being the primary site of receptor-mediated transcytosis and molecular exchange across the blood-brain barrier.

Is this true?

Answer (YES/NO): NO